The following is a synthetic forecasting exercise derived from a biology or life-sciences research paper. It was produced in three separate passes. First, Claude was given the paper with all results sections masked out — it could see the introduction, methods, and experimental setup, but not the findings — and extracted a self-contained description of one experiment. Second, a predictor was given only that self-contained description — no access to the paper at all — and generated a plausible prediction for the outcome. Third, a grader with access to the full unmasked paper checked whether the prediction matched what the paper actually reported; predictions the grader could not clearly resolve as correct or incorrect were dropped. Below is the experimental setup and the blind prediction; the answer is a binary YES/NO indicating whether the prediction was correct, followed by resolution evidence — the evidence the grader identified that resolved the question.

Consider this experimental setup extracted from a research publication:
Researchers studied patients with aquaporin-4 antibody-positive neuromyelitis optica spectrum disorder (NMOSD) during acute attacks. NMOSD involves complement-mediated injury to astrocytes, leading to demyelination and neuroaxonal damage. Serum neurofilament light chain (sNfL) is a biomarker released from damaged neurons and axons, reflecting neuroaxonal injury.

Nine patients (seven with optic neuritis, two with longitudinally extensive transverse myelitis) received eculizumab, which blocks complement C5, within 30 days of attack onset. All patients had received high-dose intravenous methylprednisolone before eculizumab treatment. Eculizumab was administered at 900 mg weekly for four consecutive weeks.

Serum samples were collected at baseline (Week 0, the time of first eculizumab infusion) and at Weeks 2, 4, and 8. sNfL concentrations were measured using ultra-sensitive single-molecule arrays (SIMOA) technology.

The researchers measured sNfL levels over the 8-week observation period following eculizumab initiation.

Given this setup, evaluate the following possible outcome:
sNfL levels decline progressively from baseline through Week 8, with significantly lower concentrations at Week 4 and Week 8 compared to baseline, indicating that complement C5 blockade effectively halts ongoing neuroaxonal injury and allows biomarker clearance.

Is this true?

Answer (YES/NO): NO